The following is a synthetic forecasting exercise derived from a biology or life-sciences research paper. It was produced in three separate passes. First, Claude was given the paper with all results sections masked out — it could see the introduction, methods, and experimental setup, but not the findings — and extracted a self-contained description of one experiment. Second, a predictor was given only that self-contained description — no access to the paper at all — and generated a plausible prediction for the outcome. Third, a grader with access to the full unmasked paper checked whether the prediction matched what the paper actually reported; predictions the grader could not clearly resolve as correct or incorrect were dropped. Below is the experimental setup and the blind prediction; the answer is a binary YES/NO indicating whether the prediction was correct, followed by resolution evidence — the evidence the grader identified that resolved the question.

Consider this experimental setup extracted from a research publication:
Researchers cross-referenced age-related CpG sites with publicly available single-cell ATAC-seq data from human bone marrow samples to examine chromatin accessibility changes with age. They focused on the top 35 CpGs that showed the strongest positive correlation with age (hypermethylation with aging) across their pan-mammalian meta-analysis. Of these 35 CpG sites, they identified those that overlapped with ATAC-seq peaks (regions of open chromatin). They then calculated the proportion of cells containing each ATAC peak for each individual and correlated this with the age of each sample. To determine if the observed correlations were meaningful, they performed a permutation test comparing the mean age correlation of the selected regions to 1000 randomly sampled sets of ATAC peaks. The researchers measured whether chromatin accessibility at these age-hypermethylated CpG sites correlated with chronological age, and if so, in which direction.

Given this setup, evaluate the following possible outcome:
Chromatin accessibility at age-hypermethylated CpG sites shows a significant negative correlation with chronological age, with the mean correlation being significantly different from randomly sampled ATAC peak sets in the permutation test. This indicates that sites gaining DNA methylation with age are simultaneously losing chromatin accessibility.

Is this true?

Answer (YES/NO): YES